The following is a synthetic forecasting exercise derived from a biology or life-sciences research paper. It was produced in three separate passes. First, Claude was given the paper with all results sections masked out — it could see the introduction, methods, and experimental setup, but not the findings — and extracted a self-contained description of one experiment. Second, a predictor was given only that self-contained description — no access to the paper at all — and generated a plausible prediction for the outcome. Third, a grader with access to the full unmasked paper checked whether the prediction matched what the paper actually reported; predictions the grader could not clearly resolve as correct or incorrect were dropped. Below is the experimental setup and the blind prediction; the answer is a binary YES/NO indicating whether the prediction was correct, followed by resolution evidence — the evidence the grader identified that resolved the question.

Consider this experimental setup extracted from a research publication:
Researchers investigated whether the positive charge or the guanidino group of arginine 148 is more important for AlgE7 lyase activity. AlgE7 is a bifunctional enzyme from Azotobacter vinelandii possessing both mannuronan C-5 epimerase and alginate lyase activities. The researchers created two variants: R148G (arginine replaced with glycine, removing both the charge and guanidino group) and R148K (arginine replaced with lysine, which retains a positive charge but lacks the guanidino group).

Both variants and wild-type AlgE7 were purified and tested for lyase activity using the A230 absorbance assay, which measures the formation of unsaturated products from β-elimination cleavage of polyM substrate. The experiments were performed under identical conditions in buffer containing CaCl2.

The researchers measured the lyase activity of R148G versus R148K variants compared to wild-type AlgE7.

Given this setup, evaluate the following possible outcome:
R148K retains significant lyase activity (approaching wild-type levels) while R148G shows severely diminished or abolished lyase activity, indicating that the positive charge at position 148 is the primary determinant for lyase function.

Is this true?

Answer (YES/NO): NO